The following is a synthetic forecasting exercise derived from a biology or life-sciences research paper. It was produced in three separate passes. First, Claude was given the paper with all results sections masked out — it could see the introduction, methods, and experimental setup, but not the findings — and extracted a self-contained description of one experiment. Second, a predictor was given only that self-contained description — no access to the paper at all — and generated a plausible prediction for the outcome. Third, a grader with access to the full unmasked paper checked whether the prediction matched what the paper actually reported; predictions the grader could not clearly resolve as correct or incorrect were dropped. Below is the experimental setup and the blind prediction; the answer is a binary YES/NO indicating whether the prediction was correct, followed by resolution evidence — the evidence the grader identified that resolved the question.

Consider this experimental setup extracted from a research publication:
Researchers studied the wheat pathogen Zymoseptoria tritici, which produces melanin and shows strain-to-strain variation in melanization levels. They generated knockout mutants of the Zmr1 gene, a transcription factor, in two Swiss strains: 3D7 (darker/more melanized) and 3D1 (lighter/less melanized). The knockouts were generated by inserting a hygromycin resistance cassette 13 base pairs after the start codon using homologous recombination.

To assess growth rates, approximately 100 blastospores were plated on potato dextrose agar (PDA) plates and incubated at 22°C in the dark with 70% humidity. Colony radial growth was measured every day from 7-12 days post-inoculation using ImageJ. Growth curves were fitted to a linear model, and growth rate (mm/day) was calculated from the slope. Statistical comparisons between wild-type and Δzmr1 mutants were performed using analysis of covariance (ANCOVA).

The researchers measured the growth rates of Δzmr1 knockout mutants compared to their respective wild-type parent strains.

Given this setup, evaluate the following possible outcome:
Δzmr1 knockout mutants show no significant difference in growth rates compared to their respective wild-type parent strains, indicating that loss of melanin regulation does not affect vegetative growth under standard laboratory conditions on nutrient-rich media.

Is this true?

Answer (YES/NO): NO